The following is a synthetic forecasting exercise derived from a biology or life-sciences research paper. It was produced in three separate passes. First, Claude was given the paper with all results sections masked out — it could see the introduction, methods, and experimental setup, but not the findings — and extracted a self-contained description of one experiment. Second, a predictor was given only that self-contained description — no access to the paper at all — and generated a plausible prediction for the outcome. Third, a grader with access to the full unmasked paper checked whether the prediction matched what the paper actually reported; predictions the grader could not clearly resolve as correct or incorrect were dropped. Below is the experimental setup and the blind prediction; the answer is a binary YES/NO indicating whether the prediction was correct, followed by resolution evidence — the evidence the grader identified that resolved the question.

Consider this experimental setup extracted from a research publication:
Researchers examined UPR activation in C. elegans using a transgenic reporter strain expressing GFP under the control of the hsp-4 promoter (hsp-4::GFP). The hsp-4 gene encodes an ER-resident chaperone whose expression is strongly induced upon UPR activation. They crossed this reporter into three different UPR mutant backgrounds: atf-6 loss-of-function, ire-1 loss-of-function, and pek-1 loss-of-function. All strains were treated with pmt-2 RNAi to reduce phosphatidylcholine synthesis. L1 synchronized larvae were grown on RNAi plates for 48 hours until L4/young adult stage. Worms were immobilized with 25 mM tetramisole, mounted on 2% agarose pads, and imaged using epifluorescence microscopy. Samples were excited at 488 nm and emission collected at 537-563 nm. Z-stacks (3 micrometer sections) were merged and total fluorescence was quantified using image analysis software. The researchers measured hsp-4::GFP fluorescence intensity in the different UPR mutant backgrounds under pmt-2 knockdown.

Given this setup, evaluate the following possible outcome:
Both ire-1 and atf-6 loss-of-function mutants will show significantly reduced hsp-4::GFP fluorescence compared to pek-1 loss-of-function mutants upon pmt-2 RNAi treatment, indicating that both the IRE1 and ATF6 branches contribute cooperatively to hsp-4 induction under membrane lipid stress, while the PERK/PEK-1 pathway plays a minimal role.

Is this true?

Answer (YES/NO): NO